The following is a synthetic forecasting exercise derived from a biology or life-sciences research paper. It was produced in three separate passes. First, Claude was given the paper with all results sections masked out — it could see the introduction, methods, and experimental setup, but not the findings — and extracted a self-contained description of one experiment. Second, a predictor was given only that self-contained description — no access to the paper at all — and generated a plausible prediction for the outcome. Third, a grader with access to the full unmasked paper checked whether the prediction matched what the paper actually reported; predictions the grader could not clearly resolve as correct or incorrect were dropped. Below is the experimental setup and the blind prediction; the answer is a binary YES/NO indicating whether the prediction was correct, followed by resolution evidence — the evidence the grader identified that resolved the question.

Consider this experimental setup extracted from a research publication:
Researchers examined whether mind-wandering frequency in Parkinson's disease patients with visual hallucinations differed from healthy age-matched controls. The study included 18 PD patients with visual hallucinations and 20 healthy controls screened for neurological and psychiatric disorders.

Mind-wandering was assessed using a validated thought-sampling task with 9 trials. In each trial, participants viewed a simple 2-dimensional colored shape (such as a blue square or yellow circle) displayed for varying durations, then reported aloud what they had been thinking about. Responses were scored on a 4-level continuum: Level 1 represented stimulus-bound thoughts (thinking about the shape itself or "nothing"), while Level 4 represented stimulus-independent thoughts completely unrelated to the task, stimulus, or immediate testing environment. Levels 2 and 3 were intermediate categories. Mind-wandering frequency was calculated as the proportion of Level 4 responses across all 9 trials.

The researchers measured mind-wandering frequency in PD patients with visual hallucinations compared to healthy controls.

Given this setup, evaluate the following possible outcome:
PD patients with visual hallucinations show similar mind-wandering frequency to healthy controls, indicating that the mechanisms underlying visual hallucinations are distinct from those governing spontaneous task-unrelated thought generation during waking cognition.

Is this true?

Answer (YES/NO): YES